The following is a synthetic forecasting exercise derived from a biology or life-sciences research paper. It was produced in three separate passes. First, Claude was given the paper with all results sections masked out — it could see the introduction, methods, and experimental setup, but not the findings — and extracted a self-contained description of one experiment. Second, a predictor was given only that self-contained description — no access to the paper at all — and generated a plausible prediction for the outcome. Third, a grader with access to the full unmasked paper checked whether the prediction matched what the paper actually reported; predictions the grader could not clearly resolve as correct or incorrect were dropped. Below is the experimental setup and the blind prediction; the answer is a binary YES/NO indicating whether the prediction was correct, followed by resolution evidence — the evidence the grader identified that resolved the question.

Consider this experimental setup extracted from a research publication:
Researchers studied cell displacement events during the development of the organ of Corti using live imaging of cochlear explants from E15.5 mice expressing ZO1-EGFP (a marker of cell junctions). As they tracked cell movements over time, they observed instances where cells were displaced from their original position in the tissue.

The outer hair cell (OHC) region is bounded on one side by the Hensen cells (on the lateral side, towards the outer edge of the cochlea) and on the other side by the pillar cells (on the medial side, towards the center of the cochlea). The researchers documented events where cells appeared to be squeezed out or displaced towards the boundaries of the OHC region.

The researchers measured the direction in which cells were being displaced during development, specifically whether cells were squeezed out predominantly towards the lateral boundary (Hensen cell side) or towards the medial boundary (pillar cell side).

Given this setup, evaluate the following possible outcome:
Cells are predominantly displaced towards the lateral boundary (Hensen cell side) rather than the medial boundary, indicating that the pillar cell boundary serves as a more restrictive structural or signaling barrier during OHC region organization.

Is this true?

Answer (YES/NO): YES